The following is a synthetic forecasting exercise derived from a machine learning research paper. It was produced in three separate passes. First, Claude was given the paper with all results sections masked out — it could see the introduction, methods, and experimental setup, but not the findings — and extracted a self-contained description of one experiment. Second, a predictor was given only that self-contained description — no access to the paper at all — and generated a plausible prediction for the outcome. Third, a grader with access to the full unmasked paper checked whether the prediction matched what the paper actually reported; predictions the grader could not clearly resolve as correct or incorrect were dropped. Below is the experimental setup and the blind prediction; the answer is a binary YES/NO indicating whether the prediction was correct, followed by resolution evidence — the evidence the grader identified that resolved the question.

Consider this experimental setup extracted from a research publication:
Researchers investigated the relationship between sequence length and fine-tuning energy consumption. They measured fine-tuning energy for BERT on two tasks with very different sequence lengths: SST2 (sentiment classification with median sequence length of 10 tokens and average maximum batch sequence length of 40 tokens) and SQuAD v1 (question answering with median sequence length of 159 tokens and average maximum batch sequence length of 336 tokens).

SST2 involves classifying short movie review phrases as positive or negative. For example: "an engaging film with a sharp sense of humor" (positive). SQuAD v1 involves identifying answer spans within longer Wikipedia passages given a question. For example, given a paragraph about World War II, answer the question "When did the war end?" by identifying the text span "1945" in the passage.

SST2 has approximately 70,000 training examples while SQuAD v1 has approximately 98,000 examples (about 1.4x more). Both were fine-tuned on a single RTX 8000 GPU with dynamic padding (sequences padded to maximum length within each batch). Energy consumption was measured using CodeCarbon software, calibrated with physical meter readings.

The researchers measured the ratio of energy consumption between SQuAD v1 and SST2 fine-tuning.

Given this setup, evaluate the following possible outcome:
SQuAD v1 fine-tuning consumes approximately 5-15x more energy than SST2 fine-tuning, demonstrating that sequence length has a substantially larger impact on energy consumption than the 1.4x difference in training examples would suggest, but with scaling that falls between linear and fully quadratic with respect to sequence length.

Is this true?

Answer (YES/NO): YES